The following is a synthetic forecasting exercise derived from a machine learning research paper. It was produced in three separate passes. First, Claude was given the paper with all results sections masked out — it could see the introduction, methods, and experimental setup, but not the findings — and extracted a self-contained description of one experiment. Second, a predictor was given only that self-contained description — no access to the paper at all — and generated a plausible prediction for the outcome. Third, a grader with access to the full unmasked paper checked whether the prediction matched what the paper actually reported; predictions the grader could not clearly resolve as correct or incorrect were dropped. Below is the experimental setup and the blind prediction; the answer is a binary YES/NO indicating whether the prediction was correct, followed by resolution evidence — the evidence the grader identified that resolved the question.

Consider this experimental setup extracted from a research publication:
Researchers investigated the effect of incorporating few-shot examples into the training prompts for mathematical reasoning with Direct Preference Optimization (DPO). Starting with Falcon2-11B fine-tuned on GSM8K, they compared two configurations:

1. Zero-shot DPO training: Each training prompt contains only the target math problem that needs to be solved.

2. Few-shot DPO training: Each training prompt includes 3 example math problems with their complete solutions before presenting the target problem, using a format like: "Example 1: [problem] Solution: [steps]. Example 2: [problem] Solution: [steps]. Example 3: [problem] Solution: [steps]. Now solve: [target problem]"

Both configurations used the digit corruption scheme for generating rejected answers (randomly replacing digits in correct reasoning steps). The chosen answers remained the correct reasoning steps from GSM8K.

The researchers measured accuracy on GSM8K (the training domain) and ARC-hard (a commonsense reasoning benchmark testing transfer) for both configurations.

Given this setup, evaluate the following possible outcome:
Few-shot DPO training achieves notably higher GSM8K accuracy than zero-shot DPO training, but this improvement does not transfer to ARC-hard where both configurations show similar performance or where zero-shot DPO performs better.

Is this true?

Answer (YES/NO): NO